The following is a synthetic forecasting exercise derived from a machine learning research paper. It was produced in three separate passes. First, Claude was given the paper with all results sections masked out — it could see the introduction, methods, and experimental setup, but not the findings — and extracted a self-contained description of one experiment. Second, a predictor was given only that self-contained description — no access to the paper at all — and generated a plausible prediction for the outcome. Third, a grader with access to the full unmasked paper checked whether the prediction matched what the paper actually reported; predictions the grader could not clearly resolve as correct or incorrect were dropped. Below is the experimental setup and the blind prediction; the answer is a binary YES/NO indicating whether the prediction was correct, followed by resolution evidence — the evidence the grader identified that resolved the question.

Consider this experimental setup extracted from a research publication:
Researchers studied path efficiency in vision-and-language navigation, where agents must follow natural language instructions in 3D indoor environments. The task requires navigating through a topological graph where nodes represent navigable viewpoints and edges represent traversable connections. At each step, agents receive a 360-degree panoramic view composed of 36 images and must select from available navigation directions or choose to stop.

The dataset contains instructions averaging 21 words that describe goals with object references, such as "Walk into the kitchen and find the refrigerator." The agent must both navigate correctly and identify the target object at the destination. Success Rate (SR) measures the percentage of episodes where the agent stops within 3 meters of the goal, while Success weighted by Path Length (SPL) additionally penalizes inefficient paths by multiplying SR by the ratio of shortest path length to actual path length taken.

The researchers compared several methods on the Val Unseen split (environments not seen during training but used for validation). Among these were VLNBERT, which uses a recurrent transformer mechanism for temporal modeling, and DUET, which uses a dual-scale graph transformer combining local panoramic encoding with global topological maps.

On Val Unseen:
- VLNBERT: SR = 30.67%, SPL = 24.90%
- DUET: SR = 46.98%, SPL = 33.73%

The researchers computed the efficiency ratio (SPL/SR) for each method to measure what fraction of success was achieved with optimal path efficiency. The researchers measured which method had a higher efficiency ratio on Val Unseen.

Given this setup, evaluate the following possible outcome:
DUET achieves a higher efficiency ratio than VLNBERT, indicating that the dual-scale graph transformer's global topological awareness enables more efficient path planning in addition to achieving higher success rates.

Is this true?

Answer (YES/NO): NO